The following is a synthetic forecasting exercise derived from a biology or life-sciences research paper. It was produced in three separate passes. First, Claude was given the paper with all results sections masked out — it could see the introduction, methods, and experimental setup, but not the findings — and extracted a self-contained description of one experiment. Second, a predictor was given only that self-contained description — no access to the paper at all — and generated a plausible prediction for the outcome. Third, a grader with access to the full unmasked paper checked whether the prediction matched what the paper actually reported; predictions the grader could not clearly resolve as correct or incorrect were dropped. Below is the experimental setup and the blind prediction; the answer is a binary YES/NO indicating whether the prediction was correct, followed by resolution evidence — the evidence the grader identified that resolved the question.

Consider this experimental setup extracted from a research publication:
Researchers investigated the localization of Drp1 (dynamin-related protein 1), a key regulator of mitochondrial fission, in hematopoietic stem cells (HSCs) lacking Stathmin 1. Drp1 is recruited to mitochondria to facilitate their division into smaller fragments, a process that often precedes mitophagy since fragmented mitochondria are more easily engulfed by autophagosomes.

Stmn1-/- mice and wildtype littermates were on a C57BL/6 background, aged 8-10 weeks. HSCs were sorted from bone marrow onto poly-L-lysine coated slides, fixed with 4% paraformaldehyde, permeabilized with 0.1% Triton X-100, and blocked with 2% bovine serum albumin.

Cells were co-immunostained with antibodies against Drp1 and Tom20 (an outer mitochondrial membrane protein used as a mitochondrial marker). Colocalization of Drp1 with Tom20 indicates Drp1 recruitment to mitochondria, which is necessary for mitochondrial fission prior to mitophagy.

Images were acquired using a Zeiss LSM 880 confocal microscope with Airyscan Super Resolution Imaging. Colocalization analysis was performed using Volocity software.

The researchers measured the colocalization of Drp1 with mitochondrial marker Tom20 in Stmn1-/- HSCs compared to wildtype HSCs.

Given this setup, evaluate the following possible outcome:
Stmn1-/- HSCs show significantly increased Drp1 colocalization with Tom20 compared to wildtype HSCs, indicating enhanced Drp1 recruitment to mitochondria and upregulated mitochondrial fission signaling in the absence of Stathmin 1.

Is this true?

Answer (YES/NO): NO